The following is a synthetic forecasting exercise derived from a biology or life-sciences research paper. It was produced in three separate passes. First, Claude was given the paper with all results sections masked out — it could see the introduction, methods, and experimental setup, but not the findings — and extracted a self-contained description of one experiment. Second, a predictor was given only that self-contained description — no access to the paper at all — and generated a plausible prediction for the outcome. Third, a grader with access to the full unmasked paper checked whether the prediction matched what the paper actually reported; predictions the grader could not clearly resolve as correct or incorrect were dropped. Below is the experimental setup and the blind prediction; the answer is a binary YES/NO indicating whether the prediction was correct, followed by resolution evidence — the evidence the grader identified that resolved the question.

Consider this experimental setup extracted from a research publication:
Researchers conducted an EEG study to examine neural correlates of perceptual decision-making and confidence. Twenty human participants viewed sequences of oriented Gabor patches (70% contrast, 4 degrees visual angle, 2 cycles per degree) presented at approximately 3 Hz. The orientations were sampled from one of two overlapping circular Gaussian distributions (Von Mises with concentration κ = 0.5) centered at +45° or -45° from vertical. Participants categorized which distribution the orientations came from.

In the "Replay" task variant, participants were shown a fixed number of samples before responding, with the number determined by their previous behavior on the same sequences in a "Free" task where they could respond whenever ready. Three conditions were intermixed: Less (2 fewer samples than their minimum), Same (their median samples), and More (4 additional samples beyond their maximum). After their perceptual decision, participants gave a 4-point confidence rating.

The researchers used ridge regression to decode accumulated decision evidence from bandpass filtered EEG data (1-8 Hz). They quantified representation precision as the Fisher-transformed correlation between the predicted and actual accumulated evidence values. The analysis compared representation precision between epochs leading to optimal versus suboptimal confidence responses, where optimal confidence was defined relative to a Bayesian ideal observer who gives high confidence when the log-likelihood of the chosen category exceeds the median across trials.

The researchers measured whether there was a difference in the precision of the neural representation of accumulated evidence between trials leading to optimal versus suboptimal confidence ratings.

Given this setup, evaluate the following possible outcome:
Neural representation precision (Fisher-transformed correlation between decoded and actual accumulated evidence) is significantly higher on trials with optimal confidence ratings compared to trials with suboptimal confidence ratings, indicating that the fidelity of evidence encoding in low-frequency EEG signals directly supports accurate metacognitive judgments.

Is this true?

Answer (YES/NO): NO